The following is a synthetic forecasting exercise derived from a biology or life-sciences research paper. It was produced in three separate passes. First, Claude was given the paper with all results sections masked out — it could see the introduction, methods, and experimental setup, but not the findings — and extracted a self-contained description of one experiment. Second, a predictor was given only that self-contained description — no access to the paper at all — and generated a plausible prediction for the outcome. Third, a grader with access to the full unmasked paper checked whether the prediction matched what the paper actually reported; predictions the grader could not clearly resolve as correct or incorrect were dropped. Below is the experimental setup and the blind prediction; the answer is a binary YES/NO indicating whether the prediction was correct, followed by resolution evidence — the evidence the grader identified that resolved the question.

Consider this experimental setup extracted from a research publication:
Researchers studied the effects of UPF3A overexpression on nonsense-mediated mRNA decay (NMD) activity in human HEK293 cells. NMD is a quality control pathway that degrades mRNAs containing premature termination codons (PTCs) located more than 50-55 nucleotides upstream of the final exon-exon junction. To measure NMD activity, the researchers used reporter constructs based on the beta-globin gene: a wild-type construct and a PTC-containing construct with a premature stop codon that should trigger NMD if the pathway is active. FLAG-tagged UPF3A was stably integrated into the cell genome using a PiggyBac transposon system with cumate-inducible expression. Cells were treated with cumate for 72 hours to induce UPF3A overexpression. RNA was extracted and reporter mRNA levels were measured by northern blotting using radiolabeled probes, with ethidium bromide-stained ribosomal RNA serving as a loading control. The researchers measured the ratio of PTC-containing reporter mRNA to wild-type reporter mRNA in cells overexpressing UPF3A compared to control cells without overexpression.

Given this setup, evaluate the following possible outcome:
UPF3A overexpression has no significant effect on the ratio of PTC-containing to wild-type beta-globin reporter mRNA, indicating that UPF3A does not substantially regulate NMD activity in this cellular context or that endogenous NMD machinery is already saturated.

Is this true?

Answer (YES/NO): YES